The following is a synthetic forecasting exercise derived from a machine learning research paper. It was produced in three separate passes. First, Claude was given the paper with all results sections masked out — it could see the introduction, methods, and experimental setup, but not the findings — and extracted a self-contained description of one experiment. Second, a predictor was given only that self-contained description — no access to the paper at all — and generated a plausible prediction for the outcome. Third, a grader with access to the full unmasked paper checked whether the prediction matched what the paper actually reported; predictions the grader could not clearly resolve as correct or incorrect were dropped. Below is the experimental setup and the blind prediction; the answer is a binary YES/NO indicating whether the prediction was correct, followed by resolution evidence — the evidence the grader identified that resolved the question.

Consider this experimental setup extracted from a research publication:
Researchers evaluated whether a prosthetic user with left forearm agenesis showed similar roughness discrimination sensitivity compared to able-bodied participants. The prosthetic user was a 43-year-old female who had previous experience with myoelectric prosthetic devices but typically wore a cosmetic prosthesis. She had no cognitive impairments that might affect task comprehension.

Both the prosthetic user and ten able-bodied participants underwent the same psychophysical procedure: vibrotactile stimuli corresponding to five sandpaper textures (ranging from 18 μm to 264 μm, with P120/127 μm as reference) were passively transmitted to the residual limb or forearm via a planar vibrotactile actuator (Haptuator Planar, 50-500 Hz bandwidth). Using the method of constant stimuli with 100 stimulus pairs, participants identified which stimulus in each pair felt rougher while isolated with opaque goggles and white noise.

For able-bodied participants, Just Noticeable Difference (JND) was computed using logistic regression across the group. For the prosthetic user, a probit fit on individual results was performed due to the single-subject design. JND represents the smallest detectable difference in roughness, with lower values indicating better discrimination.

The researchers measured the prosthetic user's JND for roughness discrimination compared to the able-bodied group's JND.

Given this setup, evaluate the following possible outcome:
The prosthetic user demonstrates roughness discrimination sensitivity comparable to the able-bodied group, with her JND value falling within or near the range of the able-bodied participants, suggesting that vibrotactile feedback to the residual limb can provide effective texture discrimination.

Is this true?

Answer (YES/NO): NO